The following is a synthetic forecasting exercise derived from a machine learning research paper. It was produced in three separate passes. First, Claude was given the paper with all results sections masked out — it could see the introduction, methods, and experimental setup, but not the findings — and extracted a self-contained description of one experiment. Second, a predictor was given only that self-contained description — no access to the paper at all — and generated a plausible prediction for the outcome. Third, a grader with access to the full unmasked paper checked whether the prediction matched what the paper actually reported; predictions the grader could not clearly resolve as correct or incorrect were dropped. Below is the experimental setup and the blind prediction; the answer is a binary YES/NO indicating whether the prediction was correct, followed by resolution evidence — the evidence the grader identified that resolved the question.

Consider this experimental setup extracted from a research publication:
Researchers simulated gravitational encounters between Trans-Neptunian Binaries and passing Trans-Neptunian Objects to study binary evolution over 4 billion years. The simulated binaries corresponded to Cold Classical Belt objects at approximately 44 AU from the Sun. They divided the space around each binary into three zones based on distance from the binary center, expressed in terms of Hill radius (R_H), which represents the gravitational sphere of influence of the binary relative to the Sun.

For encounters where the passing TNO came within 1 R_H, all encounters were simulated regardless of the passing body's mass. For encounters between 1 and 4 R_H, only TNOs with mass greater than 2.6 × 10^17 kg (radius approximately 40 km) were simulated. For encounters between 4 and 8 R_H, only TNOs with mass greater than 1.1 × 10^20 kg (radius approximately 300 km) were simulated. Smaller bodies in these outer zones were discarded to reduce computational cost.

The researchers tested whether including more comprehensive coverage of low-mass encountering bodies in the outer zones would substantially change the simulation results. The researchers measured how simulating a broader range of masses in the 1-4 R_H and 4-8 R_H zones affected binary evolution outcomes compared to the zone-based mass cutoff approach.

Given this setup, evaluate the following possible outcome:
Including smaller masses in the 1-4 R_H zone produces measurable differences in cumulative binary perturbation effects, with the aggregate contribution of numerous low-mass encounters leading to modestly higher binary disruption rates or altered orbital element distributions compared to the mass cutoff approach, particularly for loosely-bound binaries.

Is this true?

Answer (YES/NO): NO